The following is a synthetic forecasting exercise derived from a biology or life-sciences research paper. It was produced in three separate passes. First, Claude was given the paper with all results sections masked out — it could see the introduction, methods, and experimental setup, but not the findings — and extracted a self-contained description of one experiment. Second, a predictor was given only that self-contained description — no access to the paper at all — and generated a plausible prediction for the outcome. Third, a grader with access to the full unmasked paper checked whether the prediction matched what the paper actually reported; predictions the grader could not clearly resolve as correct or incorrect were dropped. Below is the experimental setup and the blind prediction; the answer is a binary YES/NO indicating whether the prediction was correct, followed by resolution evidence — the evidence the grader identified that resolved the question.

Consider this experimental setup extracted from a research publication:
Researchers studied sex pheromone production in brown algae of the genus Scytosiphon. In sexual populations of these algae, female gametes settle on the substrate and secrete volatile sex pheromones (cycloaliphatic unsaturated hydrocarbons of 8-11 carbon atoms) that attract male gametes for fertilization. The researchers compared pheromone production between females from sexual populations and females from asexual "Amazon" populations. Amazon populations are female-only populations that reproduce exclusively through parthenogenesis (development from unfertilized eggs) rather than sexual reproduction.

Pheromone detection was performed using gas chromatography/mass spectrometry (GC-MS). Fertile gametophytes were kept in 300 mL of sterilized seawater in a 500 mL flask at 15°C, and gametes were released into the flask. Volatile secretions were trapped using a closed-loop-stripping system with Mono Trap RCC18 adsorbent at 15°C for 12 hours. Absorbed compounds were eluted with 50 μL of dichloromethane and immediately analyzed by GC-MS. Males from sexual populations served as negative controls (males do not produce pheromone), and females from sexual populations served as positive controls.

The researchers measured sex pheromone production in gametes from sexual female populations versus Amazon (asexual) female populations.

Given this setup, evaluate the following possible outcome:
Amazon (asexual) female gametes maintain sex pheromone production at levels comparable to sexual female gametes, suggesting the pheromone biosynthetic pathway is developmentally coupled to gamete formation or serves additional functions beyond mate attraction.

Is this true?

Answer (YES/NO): NO